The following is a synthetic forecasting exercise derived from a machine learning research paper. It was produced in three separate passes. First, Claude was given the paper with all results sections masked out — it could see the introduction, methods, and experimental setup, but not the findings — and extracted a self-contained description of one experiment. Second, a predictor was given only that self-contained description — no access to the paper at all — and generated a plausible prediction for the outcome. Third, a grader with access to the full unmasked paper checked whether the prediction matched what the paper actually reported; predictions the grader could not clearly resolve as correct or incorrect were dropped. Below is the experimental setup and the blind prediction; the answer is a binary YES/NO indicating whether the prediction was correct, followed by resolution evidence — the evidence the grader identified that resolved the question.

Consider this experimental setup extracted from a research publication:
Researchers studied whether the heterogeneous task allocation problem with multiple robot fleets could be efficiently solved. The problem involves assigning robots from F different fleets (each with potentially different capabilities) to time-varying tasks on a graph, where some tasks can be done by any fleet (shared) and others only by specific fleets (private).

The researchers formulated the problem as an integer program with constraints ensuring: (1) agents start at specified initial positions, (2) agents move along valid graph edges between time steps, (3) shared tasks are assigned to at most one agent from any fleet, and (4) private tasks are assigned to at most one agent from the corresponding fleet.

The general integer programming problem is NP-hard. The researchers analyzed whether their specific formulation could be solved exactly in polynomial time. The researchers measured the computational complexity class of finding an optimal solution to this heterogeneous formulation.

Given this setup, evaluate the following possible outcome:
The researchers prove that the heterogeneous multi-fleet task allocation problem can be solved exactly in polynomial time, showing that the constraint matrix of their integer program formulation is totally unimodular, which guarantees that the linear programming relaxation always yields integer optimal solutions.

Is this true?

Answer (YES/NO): NO